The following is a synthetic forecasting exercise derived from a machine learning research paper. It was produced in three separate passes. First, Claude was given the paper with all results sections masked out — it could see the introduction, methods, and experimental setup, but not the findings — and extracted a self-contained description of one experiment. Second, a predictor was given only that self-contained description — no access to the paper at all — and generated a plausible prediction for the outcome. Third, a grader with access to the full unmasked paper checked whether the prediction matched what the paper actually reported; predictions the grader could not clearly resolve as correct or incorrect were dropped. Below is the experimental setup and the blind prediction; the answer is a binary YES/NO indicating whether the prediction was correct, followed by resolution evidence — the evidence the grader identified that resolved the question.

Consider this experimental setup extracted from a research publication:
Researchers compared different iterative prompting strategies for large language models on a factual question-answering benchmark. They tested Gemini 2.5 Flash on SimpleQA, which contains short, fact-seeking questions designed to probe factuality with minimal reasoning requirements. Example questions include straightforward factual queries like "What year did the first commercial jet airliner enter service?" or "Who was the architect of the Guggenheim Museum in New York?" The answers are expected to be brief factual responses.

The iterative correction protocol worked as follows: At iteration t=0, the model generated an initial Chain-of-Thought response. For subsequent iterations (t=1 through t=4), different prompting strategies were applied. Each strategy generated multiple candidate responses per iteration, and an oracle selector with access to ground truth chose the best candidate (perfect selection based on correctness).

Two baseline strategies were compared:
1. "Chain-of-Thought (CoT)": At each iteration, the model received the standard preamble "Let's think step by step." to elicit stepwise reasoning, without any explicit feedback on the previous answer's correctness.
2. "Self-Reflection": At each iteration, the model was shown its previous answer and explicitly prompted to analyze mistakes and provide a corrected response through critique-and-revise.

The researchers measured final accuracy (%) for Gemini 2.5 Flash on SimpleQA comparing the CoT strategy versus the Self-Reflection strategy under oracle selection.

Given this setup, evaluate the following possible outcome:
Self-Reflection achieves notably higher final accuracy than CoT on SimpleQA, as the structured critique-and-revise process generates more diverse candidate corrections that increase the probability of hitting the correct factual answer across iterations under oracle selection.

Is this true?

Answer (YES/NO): YES